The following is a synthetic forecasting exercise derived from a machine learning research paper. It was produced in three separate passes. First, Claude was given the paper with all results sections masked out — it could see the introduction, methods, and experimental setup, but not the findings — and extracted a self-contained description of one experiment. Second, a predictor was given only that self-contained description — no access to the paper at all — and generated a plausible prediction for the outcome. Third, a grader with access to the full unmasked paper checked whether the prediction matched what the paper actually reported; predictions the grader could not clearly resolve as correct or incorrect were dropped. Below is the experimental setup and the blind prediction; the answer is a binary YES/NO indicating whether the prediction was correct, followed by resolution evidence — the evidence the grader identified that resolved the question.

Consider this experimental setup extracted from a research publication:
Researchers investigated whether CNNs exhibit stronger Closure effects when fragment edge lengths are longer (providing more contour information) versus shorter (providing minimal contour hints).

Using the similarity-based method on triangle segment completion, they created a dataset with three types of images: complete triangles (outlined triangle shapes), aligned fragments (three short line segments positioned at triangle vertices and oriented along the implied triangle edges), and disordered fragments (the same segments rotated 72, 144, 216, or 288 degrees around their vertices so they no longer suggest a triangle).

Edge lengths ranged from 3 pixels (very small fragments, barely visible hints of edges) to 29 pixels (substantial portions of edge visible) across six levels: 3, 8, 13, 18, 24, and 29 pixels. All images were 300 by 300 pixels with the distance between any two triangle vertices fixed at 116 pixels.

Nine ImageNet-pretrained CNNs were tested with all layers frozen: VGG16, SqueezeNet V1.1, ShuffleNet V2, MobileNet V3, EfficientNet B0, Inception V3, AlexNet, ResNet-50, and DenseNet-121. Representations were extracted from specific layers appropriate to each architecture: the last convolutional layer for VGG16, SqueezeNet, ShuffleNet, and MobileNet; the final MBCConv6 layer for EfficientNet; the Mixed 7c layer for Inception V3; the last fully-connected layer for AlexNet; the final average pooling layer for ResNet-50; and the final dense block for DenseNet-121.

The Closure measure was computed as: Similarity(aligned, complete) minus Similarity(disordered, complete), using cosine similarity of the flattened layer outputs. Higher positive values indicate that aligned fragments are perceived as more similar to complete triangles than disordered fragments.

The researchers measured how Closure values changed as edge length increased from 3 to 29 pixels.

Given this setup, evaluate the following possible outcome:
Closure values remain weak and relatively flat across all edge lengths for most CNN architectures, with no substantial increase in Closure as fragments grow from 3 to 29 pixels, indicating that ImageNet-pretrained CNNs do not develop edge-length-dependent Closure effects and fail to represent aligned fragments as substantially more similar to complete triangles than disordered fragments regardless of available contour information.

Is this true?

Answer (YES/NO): NO